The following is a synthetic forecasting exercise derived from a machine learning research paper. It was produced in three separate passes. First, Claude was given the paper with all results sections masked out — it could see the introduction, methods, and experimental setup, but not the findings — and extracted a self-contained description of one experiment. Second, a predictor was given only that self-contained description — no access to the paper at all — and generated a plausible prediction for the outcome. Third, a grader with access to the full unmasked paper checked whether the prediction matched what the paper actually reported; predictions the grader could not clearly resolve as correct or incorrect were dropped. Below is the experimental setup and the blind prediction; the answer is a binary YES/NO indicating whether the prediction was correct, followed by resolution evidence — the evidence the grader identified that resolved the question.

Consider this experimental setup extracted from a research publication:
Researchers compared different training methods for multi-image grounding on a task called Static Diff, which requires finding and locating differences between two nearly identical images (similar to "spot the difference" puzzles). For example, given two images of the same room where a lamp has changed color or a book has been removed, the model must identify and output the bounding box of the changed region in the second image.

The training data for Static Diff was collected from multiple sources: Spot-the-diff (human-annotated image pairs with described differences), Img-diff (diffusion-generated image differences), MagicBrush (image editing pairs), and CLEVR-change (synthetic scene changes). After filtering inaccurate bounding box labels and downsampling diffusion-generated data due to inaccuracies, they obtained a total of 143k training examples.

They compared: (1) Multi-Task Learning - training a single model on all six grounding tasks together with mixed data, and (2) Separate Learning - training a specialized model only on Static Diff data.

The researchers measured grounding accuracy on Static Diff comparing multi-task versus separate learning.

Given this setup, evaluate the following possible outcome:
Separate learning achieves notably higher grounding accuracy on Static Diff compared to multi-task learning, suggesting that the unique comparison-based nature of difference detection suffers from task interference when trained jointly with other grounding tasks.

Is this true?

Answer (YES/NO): YES